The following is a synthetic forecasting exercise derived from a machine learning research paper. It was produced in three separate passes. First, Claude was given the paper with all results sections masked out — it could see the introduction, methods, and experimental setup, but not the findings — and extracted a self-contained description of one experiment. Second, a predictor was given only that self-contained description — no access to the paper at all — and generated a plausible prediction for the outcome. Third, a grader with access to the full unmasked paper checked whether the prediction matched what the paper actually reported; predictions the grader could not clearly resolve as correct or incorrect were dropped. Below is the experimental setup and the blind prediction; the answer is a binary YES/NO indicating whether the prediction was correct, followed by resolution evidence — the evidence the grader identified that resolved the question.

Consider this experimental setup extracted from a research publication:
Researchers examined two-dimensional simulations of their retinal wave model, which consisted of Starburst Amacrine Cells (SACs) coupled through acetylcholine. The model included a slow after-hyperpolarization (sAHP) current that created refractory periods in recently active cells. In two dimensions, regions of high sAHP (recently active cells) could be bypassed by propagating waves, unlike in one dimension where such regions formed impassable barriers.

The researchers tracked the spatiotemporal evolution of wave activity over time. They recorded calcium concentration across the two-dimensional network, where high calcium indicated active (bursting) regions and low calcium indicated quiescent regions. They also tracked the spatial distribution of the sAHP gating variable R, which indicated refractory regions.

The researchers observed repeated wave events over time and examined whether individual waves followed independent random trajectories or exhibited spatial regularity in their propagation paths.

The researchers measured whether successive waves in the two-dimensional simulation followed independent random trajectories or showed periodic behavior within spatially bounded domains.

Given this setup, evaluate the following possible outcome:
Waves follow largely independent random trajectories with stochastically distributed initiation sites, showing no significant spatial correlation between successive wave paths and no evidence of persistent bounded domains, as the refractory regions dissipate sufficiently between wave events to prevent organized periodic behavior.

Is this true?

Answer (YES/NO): NO